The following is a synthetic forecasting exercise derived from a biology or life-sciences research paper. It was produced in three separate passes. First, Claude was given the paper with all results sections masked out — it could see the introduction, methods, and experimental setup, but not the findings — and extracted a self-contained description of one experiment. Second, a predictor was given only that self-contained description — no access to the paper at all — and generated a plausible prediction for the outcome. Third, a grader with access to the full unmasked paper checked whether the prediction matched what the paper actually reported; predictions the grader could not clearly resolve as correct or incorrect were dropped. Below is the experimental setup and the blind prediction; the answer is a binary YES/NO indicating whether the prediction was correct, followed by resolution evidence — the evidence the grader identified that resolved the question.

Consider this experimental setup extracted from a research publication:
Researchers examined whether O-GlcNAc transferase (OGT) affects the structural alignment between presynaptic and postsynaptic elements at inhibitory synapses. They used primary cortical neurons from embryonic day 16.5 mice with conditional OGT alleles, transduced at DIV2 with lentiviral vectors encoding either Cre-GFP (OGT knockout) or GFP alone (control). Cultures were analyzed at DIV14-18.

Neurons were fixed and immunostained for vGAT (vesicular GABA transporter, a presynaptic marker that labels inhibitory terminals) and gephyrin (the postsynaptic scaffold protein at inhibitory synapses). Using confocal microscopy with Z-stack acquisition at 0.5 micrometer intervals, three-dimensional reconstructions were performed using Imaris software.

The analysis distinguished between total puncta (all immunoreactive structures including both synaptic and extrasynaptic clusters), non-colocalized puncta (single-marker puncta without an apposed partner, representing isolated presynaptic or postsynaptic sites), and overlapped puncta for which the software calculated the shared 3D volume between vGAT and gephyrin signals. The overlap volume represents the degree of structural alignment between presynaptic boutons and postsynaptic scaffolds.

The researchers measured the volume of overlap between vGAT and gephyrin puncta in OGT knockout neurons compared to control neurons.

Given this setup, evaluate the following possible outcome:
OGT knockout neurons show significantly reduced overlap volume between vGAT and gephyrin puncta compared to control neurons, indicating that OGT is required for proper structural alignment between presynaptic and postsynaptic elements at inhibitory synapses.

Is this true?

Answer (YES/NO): NO